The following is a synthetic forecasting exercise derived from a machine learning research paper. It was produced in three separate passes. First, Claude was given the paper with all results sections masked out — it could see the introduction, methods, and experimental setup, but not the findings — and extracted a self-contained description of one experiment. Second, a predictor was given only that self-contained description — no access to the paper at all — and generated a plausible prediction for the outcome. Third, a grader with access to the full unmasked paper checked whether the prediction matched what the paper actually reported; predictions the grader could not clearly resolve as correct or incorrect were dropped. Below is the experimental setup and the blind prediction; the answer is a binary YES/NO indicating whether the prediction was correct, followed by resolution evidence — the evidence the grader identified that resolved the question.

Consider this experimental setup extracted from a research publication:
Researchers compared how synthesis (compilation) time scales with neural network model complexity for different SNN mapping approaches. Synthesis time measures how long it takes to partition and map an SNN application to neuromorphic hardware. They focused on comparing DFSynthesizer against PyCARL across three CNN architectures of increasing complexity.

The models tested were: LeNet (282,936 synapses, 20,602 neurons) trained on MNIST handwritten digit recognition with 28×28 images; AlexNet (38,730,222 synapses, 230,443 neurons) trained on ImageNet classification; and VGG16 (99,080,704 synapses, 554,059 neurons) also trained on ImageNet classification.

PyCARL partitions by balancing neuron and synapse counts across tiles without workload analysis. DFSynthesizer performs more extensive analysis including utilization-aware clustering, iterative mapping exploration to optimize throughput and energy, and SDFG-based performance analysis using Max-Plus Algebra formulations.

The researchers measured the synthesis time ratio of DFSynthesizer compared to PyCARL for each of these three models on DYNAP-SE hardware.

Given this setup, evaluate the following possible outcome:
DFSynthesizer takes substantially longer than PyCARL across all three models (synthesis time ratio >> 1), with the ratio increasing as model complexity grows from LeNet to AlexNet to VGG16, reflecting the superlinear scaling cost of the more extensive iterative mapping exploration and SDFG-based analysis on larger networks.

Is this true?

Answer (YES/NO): YES